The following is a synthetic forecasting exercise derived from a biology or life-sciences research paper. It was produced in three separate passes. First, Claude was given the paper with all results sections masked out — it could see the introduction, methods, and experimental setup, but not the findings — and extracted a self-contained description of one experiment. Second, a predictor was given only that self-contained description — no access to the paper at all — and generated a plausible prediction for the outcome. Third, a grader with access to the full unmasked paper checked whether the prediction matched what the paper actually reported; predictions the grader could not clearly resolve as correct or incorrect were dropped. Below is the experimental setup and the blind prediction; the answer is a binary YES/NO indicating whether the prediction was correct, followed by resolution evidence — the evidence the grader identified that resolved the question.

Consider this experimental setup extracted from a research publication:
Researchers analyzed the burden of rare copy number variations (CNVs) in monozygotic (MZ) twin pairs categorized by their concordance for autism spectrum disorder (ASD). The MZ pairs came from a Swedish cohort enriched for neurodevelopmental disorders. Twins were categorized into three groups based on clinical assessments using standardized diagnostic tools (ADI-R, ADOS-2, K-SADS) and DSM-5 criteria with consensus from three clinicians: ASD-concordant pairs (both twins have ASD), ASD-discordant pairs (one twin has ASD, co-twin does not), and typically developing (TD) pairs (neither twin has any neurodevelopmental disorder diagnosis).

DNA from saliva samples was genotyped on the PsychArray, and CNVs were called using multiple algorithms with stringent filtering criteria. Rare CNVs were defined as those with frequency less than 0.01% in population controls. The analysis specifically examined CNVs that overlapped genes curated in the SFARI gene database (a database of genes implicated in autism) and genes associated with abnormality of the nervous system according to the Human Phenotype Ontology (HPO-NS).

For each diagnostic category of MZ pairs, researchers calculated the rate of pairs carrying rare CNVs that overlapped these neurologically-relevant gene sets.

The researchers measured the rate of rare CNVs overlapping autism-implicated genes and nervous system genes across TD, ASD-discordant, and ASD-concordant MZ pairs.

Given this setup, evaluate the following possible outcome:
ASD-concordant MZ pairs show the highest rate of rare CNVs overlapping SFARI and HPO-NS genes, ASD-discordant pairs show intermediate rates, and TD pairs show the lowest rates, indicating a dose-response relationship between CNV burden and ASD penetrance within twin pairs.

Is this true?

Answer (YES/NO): YES